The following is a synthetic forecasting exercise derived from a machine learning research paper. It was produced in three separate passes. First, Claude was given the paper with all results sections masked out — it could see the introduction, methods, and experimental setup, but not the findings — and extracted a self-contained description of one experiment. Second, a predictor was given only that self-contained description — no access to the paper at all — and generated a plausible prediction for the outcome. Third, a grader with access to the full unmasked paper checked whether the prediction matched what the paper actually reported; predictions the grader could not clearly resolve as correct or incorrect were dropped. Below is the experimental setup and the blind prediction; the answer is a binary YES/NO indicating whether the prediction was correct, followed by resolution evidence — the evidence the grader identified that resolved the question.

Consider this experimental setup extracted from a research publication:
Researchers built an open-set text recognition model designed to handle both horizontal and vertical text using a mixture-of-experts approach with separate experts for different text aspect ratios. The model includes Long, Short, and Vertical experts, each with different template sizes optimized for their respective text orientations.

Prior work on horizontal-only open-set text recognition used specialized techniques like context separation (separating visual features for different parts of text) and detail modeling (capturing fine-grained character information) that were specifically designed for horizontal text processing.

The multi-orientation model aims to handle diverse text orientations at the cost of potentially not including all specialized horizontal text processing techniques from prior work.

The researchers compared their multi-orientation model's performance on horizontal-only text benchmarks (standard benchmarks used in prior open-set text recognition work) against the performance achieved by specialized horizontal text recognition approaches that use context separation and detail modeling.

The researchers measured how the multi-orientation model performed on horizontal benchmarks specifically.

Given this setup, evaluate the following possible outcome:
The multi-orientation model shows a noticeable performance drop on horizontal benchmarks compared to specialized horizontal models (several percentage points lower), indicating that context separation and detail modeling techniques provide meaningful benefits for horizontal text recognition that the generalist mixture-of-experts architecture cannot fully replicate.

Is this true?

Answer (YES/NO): YES